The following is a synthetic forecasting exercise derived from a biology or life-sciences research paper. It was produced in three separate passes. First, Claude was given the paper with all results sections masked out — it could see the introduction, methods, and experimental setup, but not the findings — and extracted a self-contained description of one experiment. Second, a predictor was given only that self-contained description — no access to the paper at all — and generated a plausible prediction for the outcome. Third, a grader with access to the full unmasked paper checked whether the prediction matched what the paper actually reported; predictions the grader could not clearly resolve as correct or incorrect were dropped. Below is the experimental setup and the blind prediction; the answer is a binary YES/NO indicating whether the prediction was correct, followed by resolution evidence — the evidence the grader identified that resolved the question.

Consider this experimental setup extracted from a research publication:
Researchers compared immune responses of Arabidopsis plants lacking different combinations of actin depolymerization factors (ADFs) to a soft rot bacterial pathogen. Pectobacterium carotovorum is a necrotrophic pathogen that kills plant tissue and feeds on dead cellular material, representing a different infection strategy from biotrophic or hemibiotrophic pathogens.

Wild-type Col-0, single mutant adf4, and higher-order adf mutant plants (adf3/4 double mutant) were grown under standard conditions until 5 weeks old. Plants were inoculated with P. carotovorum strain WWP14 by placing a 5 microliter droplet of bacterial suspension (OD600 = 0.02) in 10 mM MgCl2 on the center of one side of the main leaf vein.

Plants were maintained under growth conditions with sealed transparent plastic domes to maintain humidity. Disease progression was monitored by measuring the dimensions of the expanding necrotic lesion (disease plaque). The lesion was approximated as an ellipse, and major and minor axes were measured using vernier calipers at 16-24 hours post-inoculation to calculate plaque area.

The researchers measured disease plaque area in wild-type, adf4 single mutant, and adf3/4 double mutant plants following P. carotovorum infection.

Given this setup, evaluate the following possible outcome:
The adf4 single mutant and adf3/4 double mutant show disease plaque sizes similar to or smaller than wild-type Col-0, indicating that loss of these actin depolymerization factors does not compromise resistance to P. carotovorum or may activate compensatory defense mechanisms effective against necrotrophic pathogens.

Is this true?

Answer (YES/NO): YES